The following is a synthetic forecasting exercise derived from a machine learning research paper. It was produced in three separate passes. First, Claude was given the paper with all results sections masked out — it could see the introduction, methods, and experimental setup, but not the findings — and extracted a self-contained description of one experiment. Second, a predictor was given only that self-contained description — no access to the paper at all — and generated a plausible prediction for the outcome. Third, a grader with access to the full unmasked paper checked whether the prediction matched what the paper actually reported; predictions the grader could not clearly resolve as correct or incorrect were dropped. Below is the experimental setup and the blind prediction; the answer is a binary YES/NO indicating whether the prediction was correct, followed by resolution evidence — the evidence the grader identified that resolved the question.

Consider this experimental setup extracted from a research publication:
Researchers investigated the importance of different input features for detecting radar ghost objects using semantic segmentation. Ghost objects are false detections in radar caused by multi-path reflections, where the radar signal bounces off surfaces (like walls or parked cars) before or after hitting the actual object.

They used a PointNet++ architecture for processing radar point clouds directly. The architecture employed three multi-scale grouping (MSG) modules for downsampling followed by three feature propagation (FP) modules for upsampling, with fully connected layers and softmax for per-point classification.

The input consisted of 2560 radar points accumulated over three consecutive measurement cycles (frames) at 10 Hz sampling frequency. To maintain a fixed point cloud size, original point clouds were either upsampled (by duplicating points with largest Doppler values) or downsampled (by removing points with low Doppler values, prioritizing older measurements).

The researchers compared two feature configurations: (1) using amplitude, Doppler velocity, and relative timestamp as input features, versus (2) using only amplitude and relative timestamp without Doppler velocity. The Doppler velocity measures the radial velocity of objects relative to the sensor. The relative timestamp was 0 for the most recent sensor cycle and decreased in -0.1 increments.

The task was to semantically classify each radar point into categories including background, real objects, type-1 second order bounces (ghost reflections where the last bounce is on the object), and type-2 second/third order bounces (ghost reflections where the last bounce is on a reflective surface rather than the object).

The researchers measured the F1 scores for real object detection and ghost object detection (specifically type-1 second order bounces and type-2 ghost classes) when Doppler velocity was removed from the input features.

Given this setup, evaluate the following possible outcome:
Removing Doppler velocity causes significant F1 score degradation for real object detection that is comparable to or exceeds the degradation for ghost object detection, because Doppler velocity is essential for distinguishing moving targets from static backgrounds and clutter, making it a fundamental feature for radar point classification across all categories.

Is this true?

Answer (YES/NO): NO